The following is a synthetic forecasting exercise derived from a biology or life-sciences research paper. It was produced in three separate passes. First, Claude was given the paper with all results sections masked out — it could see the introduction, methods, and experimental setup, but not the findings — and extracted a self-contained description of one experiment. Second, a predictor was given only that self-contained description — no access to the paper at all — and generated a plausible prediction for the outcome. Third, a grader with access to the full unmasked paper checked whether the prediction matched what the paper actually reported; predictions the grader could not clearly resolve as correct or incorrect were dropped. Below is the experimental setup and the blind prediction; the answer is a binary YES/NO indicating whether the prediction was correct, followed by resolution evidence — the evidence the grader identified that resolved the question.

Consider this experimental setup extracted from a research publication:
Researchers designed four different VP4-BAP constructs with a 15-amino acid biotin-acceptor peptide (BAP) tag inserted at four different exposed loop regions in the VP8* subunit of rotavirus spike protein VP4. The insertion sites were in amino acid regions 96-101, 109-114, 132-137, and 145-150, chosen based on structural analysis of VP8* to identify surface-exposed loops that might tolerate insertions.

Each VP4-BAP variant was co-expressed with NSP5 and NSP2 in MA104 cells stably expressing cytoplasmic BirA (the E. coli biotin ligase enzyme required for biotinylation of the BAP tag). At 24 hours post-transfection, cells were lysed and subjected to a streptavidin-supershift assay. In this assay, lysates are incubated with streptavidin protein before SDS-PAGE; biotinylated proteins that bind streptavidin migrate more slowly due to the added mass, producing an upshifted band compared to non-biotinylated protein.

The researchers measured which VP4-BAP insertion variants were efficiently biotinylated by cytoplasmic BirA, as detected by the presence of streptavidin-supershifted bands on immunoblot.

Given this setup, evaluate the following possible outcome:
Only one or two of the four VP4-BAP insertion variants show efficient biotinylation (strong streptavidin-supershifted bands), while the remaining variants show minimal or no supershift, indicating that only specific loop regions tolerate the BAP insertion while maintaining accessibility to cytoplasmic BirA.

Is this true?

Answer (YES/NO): NO